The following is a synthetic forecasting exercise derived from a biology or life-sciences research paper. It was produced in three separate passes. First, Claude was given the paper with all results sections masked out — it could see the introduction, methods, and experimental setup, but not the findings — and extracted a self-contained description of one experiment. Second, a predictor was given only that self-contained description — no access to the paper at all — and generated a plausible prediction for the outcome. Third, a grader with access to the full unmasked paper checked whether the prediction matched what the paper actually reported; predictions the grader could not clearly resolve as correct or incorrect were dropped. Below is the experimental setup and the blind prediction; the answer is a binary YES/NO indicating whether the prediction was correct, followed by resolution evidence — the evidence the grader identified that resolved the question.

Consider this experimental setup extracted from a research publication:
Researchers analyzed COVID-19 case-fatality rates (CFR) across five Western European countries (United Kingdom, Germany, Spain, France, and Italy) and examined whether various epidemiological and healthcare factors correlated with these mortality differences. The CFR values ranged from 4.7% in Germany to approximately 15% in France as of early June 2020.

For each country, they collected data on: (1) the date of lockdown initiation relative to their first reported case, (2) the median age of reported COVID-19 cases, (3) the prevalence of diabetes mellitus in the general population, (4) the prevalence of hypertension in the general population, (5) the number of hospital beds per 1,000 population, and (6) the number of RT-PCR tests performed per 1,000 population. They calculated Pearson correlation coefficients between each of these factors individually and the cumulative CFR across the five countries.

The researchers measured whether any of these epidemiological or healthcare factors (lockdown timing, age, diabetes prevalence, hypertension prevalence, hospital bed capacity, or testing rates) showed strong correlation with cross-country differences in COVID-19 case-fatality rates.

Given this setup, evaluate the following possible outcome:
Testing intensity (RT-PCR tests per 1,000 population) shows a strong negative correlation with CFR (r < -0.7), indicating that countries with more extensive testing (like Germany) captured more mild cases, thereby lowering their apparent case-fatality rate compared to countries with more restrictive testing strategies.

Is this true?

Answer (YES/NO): NO